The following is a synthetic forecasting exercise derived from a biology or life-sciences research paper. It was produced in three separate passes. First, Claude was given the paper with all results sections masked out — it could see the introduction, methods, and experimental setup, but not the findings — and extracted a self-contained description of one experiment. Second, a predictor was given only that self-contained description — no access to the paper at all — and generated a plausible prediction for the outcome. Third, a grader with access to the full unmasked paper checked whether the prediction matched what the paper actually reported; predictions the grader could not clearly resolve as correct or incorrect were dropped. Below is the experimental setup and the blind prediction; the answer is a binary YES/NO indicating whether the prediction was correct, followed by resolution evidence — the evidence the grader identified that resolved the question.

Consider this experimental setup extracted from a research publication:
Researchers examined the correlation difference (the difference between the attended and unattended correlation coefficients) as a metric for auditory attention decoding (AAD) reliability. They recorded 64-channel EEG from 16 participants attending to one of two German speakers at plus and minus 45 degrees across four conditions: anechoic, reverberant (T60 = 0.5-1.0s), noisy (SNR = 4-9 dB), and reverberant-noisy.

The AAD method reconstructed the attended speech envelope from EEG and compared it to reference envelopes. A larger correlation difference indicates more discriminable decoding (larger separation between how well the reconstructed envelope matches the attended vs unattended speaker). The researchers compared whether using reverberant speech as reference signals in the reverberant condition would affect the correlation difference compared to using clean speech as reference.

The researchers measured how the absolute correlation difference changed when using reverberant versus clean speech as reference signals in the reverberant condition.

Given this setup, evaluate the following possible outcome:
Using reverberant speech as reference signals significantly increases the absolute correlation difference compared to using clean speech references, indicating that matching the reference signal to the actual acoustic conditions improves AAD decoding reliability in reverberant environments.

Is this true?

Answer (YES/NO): NO